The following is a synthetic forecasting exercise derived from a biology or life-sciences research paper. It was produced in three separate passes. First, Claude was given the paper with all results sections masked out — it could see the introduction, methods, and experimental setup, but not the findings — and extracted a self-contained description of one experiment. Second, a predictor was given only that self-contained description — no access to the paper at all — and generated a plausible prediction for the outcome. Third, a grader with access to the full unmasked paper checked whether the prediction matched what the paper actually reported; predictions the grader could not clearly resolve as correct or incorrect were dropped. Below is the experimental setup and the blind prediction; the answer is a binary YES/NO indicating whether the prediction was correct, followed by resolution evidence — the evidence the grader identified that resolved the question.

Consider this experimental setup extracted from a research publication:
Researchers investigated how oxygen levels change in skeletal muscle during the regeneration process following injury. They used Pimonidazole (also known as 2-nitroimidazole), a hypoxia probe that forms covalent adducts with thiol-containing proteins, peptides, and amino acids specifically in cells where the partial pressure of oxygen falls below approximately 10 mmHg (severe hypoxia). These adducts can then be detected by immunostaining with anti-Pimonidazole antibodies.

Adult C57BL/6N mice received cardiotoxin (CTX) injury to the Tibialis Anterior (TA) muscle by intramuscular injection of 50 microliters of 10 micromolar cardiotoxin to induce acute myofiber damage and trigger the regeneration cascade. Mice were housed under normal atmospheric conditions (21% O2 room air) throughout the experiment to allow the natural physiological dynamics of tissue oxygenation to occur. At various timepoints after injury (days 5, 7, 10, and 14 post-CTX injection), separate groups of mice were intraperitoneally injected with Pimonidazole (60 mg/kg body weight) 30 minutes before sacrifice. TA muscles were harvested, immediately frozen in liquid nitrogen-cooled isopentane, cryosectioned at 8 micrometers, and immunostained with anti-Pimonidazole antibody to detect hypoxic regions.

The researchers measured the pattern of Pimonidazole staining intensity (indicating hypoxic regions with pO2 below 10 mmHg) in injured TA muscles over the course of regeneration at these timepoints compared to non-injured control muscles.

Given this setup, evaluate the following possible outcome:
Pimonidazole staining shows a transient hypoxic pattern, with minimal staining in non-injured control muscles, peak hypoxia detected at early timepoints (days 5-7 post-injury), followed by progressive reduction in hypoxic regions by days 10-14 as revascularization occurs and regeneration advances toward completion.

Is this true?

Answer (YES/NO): YES